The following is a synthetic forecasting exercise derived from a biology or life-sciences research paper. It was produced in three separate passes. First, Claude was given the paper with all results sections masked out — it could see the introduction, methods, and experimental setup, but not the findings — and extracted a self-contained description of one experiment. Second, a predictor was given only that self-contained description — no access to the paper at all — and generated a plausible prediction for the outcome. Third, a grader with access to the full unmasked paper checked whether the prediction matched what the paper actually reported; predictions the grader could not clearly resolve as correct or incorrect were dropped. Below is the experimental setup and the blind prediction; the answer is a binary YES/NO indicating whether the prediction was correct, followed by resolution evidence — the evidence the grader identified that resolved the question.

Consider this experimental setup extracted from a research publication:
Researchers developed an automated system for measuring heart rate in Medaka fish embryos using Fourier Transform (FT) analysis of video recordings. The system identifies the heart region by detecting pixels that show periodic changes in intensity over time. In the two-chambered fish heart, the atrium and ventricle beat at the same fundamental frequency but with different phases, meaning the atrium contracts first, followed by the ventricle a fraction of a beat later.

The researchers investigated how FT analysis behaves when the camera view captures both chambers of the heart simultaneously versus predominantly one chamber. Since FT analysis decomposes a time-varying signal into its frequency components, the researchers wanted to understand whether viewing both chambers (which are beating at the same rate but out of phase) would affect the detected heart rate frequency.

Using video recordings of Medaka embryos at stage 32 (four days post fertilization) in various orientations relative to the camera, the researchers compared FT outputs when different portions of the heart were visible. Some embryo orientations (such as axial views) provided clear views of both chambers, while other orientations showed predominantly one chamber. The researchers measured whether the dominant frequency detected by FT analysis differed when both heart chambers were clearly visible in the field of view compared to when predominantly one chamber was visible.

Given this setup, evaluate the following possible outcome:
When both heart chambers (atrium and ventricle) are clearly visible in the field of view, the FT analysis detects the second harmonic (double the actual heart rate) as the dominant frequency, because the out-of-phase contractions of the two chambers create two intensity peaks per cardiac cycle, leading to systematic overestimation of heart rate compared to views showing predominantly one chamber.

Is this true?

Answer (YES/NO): NO